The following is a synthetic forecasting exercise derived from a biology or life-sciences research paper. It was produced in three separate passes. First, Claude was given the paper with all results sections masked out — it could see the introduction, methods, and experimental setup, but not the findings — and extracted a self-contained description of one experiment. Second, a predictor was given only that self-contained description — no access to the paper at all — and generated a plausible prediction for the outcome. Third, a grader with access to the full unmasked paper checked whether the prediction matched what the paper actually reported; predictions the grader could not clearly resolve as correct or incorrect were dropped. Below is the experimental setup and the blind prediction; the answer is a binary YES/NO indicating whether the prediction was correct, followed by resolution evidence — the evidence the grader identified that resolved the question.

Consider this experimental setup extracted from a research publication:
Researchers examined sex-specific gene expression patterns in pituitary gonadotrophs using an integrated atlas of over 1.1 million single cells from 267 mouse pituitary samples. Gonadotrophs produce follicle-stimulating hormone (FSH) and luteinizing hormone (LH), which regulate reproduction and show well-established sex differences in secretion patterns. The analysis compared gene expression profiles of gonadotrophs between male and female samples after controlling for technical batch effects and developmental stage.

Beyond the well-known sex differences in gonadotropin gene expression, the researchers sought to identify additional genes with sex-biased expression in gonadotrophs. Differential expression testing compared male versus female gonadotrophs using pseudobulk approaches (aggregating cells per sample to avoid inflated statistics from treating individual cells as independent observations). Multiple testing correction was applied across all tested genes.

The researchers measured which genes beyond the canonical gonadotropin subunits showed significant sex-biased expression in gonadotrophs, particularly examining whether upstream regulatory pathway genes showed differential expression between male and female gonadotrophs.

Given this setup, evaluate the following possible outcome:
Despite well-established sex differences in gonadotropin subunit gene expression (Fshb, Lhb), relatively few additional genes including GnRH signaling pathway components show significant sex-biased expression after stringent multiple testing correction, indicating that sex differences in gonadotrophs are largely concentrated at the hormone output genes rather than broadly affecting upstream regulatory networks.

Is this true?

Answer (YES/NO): NO